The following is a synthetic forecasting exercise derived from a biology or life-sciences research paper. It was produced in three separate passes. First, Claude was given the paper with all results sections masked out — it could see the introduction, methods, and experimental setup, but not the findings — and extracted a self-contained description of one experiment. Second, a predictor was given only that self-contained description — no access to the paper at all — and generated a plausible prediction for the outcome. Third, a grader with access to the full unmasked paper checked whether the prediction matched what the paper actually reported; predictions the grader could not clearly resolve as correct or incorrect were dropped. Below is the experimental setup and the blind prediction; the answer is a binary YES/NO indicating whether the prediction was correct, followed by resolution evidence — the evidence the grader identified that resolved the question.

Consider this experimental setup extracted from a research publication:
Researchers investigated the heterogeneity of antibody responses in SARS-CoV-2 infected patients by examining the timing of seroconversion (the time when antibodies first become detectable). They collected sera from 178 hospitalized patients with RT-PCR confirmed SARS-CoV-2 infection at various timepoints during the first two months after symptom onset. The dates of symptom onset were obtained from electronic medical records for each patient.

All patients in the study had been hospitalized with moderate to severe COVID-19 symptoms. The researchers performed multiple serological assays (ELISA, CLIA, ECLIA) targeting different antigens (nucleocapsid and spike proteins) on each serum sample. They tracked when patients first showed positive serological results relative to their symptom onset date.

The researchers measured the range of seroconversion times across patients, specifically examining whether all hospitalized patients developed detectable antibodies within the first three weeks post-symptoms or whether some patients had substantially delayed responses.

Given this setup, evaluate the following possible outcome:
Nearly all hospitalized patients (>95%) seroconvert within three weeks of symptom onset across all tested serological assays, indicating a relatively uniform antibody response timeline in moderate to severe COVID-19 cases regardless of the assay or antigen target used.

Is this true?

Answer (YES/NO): NO